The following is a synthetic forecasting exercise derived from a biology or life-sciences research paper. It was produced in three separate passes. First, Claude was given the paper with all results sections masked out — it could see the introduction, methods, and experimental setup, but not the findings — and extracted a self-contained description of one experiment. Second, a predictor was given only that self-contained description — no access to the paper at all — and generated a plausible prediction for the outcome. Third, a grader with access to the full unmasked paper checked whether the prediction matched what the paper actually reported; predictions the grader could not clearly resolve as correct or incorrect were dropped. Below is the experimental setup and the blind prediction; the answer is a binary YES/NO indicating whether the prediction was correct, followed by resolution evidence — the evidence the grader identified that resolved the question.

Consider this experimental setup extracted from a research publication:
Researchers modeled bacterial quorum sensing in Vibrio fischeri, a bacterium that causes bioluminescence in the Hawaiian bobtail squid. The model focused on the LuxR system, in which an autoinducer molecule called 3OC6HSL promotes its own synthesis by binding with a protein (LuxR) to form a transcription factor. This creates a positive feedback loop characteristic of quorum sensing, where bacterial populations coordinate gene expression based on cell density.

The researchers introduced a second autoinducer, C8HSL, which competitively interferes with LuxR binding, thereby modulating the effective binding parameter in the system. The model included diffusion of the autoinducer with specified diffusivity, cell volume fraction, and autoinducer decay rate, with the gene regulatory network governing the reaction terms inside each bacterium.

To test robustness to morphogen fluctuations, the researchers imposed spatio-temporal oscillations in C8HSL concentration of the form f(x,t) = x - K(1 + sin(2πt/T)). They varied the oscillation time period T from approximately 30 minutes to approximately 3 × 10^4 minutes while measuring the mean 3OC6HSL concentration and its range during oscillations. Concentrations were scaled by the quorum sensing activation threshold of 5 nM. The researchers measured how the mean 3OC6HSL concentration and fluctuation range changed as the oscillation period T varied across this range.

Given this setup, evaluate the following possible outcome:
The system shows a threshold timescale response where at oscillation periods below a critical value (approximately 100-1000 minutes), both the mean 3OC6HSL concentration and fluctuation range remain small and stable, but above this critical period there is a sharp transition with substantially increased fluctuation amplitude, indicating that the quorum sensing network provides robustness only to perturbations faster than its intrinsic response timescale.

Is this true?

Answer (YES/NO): YES